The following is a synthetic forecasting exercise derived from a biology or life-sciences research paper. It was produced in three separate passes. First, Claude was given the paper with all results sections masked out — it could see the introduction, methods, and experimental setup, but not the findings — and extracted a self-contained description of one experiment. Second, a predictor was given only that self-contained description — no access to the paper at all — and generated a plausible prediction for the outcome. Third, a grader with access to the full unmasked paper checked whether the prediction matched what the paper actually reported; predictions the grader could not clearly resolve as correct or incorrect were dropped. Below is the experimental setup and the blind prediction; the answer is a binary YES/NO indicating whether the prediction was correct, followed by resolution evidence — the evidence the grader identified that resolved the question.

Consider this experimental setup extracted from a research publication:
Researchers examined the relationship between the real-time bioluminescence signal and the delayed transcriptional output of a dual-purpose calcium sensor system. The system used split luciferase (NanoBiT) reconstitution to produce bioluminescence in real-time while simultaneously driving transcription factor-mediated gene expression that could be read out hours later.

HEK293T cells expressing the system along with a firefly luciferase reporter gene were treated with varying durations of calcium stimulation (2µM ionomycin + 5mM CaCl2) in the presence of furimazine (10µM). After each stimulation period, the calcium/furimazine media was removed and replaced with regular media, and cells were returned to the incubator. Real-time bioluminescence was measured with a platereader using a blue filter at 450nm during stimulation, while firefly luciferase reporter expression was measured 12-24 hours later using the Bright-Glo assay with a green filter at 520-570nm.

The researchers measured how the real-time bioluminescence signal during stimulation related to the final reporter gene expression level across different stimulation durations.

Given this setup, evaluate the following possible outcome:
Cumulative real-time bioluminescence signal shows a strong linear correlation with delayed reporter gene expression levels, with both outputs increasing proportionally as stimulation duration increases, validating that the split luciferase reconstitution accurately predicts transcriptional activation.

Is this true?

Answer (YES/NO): NO